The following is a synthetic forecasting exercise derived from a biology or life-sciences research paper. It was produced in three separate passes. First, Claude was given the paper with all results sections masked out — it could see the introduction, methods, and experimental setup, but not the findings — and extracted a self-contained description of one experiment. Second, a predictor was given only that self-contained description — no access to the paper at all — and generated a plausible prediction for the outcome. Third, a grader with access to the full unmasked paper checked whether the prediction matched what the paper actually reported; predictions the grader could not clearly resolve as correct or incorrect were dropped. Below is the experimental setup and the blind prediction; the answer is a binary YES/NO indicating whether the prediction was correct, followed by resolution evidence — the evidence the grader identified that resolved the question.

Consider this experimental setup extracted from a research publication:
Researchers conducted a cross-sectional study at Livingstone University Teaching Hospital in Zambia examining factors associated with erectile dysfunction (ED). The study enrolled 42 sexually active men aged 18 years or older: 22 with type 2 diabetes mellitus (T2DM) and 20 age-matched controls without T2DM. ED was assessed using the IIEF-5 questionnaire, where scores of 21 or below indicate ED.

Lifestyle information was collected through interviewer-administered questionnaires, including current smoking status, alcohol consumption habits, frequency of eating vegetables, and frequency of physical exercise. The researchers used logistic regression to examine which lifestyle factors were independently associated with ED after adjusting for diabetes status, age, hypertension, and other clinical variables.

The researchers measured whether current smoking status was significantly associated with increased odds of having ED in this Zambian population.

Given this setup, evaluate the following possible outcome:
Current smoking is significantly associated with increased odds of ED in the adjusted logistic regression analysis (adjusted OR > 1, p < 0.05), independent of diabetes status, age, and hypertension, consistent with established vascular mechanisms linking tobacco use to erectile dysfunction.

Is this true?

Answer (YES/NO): NO